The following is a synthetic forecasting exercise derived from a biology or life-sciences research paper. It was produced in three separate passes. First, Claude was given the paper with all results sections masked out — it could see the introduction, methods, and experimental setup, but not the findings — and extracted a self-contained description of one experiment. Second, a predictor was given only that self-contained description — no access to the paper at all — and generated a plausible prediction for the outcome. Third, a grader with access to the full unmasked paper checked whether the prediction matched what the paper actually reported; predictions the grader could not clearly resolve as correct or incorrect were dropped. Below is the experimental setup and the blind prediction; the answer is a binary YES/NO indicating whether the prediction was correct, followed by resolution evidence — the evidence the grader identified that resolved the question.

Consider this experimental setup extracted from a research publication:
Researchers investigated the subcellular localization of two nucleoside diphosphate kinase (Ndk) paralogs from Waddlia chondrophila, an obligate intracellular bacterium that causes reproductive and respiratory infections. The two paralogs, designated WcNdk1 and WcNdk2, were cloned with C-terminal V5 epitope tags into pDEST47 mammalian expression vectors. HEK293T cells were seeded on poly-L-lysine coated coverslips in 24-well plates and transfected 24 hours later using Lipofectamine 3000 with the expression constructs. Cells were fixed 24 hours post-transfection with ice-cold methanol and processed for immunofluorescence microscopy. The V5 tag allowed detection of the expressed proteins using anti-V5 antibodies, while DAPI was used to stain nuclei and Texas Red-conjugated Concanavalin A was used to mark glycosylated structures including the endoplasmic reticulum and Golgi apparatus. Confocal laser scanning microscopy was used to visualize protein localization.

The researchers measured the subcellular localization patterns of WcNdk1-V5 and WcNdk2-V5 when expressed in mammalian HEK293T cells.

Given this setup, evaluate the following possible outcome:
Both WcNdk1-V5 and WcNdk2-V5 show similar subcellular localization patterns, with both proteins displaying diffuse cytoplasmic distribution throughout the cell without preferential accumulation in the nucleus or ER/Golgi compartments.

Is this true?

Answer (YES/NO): NO